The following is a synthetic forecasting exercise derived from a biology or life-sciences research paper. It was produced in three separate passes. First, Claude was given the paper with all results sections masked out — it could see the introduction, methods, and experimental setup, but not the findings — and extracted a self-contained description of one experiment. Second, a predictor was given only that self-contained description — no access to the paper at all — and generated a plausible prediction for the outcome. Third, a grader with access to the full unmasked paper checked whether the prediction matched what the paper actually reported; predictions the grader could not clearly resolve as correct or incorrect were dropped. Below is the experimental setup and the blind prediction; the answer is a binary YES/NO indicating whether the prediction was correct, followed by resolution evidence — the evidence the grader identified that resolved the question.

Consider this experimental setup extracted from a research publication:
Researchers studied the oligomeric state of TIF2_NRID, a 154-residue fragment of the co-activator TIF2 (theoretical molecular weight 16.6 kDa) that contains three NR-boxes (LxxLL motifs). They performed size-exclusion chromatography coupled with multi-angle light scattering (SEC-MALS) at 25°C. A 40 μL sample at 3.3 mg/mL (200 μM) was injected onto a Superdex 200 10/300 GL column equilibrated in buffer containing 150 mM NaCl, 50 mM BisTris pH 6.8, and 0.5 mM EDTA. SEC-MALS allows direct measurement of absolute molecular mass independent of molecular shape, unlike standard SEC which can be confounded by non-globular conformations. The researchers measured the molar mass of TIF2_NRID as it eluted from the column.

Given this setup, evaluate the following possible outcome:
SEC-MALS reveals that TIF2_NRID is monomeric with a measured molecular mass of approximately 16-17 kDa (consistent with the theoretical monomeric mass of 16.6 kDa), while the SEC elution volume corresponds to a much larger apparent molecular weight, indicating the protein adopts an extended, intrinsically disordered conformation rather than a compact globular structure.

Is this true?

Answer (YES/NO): YES